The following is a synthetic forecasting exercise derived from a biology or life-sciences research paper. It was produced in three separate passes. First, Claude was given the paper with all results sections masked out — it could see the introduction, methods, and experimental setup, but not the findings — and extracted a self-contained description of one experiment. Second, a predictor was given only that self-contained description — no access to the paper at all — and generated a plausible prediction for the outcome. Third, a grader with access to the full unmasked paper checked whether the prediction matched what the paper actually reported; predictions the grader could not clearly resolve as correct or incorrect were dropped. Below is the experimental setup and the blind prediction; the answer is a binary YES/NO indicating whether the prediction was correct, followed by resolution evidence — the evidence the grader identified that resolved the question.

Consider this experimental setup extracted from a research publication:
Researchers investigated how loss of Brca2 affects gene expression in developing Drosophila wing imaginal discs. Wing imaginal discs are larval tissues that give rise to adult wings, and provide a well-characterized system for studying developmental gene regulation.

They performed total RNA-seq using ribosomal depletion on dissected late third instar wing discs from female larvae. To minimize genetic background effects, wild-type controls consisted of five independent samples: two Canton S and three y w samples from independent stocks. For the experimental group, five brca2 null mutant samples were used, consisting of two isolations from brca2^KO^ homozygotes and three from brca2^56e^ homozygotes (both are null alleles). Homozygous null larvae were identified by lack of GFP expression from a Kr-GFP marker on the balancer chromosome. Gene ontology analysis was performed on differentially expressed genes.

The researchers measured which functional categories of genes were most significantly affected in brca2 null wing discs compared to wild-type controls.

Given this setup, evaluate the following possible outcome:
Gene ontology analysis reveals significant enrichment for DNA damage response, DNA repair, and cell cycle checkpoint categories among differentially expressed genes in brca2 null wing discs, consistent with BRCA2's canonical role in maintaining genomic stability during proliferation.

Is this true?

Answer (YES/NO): NO